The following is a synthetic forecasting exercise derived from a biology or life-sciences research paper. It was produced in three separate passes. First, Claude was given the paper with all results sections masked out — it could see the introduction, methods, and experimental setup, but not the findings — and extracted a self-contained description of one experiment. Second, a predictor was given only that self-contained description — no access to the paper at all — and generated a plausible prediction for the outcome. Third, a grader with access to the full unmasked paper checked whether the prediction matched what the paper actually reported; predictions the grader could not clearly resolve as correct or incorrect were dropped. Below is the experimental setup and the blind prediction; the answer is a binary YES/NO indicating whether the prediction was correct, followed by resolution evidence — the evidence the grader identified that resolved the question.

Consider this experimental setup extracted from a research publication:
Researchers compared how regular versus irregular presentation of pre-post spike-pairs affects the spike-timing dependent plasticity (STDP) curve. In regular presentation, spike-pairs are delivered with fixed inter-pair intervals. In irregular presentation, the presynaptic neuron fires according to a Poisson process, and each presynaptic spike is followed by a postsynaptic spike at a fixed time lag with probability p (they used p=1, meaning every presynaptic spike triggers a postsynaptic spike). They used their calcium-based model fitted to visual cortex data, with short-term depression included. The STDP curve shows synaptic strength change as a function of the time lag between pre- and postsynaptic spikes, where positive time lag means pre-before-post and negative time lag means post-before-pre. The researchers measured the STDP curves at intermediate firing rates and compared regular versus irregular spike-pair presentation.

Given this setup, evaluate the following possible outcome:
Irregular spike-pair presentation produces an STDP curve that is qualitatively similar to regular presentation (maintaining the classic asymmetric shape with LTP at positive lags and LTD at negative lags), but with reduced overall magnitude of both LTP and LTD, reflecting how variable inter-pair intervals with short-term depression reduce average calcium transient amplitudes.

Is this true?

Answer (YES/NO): NO